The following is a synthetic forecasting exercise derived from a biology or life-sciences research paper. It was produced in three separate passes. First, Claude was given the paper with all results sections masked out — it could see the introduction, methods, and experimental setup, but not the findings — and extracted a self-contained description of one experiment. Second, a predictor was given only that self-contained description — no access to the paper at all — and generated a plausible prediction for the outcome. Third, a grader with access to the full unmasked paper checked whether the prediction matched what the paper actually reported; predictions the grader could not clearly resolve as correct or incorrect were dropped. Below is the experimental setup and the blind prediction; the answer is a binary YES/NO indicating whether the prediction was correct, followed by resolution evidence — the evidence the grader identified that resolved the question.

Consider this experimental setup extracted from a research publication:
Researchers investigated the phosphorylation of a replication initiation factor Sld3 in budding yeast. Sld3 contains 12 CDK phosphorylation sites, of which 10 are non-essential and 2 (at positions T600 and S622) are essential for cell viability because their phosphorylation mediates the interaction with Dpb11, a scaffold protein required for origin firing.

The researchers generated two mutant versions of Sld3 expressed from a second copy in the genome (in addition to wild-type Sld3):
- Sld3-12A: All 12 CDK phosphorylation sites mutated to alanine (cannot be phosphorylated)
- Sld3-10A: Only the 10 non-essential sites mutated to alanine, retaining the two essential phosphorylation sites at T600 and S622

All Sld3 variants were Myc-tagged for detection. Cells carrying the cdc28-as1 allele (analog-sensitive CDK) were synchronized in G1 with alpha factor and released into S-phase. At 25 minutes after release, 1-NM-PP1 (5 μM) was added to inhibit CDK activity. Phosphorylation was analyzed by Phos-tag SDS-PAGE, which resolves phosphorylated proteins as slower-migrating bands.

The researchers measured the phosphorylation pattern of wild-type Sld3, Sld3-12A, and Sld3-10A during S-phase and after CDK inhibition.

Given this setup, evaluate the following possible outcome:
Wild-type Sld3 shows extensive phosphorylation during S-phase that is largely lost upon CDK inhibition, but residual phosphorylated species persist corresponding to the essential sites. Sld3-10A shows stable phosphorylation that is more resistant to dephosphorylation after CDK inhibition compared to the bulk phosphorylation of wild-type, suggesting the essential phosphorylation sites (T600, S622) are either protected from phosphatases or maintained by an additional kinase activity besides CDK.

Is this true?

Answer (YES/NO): NO